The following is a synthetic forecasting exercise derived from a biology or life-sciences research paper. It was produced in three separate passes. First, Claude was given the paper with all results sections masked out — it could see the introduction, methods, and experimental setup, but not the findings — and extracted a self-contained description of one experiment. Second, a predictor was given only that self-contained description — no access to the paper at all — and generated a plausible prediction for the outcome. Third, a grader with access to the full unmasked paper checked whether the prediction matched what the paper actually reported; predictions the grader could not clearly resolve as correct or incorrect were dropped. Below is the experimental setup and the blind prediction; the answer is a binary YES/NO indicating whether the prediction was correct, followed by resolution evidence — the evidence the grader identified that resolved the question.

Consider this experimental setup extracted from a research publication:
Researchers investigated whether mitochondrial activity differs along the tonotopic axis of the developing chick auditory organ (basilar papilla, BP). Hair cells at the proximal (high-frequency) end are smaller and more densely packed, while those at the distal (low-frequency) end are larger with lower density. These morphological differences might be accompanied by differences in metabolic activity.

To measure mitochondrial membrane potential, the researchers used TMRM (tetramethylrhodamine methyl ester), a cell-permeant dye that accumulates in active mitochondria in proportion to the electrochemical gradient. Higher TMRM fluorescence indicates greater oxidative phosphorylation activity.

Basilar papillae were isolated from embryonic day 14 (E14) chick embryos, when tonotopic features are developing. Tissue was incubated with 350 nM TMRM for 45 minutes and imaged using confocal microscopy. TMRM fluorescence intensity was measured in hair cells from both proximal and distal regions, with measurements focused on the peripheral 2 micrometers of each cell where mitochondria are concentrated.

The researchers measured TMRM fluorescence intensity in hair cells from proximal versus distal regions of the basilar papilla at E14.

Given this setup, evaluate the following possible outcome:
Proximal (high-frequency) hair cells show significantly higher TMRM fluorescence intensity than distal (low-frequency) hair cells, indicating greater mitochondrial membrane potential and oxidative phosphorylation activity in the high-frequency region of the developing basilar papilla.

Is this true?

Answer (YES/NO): NO